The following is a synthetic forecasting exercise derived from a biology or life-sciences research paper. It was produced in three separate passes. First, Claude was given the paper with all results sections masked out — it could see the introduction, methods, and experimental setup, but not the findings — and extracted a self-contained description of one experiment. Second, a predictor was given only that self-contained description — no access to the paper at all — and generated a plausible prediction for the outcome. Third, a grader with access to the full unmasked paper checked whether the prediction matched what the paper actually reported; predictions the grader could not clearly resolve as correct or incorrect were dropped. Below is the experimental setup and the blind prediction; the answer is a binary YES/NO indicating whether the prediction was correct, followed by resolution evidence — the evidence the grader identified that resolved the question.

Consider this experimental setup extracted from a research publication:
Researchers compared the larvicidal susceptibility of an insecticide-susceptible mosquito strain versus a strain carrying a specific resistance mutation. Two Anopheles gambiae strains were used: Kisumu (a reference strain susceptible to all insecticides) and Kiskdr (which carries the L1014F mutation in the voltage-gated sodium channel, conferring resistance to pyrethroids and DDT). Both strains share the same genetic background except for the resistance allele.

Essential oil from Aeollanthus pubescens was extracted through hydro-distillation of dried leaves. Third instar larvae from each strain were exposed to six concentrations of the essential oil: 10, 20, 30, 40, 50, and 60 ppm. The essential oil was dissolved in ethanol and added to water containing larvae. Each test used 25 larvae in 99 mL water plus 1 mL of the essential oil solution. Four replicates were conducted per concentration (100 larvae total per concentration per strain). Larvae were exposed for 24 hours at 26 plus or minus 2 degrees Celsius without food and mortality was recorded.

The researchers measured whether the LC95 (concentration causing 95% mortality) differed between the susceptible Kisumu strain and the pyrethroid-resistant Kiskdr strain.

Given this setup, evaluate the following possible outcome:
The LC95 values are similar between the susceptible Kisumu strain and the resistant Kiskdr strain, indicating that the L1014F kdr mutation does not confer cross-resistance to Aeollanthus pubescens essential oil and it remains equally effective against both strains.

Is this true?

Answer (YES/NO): YES